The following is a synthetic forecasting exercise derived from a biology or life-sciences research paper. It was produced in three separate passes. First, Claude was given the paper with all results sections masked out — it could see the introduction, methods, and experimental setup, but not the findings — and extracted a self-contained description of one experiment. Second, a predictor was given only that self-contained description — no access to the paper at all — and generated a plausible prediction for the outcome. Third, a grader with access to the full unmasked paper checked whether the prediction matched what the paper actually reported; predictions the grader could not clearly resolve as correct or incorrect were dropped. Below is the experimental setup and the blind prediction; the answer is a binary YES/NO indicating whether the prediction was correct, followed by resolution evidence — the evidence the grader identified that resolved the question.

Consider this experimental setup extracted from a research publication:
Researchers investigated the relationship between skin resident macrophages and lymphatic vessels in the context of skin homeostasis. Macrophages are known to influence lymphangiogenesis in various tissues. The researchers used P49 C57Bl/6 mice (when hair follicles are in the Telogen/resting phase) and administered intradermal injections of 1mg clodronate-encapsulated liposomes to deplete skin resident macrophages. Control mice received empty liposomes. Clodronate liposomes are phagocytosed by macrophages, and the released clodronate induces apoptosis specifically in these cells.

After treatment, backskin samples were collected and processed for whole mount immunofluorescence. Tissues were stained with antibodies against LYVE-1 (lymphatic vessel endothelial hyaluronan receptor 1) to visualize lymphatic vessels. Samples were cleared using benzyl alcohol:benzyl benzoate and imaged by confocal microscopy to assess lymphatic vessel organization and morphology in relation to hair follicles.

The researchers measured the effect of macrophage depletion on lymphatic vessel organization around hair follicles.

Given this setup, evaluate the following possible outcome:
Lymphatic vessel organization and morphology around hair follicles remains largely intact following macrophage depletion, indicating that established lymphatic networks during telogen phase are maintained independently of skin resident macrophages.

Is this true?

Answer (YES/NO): NO